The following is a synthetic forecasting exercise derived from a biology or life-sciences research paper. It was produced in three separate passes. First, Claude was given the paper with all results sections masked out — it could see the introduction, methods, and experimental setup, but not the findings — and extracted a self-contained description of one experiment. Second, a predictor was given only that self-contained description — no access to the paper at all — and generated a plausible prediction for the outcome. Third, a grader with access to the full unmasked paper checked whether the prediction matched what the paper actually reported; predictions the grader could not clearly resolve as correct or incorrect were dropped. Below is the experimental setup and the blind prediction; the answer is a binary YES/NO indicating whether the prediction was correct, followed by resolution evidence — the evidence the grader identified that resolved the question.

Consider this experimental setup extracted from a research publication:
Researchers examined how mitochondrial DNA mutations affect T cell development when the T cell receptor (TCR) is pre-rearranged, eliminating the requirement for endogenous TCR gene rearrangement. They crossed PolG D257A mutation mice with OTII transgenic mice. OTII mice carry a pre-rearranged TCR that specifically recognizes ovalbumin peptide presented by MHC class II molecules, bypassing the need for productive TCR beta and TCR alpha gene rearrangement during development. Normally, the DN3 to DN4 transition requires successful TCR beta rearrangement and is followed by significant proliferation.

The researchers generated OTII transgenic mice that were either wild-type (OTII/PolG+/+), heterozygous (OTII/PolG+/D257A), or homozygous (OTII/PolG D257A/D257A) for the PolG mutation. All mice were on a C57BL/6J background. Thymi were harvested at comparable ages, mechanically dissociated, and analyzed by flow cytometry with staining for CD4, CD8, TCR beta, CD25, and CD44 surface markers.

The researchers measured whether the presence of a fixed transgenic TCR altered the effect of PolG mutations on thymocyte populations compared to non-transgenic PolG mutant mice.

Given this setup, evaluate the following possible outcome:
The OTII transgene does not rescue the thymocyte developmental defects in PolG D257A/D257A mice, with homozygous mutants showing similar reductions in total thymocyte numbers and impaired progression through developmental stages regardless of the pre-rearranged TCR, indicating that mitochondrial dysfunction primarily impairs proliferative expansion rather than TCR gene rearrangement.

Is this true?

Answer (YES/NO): NO